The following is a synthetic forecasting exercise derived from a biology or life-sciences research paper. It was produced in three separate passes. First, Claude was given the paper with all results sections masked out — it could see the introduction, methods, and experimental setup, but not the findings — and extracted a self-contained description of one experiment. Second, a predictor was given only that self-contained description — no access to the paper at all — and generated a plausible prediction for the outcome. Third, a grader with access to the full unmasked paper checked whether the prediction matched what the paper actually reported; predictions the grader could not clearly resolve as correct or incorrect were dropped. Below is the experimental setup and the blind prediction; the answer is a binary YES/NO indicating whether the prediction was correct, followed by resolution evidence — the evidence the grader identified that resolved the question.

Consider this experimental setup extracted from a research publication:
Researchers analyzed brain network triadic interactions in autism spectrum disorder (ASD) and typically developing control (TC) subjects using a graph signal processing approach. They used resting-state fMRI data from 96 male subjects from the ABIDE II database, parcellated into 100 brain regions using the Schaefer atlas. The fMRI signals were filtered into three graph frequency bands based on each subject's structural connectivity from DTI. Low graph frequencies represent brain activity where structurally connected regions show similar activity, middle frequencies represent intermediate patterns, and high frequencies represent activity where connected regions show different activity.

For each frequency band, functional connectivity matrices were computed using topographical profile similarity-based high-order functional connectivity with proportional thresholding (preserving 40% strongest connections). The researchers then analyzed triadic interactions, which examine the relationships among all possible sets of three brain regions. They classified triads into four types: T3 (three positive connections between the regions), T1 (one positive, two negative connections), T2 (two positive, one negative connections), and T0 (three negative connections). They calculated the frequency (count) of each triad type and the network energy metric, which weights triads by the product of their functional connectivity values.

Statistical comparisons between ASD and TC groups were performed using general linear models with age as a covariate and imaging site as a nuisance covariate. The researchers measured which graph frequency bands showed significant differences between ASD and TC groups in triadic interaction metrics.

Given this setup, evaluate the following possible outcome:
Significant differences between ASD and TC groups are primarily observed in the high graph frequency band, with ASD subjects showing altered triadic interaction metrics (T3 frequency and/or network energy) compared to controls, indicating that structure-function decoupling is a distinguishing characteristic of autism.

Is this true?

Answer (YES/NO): NO